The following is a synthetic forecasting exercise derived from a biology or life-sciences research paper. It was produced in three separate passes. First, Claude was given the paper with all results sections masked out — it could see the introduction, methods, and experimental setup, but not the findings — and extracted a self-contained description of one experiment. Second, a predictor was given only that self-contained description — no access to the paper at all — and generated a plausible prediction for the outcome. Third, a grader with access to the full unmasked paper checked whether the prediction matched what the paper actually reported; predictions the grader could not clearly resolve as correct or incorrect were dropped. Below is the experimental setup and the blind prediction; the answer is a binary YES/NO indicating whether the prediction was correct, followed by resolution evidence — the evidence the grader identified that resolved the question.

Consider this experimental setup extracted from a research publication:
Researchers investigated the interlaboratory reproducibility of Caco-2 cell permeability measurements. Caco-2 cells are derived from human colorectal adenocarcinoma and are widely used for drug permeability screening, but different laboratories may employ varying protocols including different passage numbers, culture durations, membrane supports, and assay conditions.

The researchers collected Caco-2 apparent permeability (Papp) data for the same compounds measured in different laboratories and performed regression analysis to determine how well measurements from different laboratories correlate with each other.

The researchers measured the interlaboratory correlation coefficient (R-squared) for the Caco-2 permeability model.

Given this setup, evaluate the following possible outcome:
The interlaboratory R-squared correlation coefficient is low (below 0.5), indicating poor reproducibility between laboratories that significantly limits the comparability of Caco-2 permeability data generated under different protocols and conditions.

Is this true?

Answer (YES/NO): YES